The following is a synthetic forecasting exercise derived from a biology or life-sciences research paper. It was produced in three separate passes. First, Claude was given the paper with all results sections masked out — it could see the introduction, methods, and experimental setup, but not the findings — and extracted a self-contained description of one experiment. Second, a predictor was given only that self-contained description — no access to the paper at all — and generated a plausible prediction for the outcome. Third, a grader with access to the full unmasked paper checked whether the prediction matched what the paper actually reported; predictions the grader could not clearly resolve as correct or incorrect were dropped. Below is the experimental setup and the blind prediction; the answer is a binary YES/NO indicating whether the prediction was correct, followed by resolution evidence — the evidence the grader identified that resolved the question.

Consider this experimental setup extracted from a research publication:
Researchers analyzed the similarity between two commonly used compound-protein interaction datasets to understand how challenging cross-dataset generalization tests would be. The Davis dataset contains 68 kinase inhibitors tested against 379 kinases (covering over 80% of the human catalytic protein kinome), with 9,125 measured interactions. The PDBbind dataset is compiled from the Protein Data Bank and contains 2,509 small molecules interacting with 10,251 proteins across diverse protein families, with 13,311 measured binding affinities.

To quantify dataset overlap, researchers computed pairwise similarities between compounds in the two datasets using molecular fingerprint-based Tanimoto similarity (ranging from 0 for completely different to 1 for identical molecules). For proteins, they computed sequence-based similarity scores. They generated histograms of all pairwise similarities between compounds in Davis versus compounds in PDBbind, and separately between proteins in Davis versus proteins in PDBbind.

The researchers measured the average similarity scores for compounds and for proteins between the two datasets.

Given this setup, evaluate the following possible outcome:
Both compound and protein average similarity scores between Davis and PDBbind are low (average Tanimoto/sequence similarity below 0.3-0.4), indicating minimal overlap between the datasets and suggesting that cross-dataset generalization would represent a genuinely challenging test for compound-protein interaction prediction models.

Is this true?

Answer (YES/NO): YES